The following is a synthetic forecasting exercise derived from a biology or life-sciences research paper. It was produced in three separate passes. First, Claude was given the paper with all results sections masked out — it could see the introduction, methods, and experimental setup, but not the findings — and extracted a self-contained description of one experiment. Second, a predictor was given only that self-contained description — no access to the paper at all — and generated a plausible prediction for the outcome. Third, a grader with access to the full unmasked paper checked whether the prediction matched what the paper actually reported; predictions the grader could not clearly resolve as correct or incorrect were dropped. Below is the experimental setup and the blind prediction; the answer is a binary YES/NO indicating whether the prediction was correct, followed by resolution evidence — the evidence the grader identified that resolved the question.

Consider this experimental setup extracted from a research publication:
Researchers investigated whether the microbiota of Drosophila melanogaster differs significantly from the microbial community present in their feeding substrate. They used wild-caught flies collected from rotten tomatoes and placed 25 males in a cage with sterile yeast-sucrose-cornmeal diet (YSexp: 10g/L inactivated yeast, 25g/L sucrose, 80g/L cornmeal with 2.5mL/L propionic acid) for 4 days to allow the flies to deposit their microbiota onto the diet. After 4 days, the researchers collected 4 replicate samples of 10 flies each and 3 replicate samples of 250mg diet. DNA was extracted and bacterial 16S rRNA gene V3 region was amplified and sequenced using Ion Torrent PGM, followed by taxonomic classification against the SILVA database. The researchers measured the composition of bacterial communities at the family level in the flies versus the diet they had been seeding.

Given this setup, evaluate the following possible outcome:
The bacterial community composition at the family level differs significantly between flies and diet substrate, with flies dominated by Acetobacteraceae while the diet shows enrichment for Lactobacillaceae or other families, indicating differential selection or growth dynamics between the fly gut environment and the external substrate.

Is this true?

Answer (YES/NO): NO